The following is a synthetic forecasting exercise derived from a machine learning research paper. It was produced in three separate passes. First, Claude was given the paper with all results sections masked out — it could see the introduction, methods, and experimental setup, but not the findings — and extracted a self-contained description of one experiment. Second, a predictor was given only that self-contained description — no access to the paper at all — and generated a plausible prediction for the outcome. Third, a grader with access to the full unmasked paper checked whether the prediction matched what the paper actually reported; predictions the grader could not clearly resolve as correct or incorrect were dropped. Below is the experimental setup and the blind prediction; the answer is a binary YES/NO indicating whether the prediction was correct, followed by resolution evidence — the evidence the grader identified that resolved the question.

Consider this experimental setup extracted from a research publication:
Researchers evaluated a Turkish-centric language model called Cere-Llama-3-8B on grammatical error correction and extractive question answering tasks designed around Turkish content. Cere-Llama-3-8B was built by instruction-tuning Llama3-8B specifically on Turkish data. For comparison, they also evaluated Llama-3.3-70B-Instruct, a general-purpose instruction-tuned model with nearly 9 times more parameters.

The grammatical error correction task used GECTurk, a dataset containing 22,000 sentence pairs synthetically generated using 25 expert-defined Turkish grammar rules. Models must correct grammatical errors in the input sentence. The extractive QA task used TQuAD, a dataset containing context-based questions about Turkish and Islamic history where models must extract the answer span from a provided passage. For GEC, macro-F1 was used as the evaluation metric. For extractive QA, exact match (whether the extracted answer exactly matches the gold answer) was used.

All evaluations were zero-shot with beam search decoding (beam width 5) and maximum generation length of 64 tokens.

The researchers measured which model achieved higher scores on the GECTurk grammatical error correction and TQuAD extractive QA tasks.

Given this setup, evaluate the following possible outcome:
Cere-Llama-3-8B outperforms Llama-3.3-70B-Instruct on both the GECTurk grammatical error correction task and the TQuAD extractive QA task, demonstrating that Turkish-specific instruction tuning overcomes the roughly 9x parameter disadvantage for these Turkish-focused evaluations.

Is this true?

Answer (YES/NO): YES